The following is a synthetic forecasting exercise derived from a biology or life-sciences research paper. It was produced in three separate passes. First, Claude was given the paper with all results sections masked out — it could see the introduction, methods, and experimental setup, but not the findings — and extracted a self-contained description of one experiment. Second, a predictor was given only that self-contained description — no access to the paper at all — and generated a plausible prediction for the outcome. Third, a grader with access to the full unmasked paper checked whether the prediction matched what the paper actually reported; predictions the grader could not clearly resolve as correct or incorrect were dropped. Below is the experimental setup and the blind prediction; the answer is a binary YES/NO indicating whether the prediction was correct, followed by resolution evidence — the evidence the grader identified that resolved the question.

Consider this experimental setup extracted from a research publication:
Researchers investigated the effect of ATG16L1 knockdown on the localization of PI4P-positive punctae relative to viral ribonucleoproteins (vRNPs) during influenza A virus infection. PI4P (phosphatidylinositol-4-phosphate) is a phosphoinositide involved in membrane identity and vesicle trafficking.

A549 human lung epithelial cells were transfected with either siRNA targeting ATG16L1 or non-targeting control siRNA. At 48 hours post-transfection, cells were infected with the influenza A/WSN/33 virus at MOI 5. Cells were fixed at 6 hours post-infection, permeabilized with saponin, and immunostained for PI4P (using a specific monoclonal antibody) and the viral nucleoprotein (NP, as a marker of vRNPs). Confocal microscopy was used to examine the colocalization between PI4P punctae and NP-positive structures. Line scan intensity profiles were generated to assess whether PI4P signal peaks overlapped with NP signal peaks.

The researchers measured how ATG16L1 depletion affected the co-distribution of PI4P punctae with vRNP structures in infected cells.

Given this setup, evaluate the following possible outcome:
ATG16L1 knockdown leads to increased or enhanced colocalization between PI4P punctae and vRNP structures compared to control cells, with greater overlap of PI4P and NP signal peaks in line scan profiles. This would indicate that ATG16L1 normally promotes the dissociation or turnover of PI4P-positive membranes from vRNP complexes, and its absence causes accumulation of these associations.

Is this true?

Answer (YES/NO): NO